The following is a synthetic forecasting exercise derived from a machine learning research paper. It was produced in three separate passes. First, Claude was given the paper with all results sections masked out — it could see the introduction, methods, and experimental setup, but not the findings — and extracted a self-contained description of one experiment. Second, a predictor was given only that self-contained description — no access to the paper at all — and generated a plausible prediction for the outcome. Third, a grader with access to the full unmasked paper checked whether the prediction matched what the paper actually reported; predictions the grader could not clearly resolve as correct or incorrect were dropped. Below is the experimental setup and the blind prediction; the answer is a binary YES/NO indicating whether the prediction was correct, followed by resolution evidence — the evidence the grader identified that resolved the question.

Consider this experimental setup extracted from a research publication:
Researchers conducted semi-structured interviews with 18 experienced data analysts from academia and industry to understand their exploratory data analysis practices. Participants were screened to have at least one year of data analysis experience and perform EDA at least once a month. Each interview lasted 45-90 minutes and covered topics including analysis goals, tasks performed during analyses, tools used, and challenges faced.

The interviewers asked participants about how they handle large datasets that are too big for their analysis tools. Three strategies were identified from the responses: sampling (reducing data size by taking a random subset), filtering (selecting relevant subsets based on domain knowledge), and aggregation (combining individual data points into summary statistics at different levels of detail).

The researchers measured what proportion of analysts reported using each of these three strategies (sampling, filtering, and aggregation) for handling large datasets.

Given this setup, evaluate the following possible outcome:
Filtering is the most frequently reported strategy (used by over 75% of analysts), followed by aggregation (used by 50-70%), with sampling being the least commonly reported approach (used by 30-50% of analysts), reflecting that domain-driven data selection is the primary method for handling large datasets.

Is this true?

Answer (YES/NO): NO